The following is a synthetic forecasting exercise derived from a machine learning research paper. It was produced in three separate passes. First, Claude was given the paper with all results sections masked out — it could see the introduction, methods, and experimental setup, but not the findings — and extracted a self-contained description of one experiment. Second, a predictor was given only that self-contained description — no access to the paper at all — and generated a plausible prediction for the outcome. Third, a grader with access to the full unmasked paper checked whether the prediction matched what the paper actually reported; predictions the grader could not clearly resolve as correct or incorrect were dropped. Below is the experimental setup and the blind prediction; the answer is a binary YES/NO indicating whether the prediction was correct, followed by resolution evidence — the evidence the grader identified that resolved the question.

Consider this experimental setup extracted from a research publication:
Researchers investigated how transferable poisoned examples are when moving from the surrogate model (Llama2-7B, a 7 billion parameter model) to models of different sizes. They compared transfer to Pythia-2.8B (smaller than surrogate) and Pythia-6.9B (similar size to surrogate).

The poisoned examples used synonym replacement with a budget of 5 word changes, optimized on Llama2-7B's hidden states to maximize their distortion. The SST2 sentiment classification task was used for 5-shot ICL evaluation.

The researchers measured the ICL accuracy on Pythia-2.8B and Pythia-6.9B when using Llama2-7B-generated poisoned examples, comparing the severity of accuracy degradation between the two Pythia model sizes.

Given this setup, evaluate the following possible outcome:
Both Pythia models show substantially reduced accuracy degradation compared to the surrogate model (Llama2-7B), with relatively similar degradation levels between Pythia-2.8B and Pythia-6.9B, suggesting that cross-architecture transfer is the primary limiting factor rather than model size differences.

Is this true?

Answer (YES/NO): NO